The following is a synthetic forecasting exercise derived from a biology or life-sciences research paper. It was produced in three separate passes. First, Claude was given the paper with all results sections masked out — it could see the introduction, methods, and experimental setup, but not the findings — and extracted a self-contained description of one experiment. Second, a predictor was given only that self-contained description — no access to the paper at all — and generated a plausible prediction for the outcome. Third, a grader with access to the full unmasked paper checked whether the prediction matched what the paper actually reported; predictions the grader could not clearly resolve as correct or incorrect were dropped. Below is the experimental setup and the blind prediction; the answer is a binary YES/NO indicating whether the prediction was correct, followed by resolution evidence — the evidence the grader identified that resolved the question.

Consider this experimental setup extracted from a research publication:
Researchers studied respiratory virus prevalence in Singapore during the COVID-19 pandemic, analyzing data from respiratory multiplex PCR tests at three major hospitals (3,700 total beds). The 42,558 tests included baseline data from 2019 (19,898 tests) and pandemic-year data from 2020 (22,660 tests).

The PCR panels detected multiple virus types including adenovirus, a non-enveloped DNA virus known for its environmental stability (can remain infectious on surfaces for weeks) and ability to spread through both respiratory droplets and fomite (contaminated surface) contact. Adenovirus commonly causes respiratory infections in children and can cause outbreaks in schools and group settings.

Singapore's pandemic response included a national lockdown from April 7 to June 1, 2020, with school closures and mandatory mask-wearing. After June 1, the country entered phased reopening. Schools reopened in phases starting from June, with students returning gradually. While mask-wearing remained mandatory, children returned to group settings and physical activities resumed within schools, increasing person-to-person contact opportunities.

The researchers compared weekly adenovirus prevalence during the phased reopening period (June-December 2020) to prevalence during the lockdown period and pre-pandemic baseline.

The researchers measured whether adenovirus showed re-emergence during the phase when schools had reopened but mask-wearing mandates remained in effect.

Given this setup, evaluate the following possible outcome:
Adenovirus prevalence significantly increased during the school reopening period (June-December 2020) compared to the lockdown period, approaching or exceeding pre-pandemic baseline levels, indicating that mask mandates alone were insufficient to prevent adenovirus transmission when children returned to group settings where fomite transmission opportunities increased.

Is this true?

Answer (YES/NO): NO